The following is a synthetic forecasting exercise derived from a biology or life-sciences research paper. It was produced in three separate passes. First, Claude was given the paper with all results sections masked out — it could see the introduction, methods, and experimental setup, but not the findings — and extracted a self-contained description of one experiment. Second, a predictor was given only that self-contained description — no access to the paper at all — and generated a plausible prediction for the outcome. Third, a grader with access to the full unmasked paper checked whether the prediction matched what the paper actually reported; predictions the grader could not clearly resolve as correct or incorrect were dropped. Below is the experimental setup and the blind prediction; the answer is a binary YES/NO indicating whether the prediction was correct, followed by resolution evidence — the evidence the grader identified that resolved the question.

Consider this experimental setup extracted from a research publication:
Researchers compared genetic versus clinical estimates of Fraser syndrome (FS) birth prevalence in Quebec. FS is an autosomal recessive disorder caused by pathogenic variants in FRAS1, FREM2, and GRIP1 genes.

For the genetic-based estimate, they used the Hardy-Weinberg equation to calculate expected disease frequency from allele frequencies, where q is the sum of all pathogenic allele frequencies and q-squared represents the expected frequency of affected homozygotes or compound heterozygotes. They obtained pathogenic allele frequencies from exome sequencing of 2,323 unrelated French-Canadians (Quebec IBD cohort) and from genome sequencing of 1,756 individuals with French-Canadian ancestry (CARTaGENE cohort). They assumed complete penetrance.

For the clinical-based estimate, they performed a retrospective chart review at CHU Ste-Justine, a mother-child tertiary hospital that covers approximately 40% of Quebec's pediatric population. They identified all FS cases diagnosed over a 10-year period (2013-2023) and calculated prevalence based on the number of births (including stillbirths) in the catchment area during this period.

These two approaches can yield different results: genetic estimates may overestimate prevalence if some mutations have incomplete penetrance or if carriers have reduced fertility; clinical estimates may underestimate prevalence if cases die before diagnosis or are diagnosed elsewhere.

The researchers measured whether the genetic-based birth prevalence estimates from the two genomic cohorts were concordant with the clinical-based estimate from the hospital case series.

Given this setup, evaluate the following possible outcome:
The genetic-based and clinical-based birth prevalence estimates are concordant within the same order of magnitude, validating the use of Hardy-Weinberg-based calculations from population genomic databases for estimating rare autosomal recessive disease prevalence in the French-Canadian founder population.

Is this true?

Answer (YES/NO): YES